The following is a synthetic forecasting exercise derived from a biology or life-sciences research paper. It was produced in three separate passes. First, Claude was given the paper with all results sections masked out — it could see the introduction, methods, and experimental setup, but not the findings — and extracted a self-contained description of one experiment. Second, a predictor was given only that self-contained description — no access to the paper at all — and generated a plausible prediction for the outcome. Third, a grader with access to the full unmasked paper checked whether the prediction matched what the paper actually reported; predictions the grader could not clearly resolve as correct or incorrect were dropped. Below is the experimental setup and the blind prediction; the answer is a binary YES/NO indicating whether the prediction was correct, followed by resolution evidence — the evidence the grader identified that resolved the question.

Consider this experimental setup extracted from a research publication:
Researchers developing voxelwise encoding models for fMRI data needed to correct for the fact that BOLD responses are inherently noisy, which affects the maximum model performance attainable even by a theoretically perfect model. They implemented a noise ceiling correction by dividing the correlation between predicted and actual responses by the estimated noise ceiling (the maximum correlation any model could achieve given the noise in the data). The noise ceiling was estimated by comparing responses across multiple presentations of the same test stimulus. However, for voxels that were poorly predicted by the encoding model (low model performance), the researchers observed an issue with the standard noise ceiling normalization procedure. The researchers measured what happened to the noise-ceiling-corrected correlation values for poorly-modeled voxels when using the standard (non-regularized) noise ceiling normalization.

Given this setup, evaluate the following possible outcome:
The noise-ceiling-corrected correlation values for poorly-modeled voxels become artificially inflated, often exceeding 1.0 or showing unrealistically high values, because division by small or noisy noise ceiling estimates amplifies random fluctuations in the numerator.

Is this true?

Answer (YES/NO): YES